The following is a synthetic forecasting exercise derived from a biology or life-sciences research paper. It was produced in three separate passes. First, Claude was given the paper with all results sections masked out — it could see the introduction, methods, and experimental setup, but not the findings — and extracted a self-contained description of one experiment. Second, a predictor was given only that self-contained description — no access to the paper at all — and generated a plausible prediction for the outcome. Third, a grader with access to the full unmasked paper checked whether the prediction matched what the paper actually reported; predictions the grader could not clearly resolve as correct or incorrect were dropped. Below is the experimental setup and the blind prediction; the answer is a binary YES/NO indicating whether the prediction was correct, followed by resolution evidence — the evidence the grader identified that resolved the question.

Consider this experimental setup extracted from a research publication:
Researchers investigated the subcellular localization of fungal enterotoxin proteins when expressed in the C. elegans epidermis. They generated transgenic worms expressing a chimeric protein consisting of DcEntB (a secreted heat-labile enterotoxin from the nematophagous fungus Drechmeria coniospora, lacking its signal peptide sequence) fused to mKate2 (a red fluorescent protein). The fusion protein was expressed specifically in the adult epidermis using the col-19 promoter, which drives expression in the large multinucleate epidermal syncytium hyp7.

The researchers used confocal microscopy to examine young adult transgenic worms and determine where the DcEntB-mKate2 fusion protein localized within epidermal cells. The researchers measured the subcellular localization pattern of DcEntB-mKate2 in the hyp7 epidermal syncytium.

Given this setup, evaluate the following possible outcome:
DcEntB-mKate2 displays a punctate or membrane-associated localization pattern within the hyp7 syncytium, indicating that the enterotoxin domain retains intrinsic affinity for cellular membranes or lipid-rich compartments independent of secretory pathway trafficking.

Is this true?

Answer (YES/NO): NO